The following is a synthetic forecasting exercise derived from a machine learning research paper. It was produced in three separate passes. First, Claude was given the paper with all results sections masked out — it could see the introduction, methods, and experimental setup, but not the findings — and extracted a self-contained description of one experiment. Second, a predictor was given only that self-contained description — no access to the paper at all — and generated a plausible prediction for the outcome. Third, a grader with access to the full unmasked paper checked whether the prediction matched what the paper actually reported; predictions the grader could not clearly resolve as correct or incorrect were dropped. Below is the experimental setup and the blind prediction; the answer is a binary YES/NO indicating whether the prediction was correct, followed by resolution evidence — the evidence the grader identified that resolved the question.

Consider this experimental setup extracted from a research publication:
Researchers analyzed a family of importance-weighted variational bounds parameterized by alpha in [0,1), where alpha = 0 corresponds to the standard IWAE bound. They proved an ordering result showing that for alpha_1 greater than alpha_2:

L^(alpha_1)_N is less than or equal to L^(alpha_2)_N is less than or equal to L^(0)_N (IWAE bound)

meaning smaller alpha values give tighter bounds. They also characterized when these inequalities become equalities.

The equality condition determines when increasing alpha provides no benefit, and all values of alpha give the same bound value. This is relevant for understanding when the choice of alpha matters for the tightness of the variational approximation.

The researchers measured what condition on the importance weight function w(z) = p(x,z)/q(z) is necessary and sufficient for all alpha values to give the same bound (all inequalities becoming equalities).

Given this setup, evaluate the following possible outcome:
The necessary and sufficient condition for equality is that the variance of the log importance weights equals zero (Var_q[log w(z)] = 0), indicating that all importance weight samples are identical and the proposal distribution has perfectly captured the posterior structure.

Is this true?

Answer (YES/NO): NO